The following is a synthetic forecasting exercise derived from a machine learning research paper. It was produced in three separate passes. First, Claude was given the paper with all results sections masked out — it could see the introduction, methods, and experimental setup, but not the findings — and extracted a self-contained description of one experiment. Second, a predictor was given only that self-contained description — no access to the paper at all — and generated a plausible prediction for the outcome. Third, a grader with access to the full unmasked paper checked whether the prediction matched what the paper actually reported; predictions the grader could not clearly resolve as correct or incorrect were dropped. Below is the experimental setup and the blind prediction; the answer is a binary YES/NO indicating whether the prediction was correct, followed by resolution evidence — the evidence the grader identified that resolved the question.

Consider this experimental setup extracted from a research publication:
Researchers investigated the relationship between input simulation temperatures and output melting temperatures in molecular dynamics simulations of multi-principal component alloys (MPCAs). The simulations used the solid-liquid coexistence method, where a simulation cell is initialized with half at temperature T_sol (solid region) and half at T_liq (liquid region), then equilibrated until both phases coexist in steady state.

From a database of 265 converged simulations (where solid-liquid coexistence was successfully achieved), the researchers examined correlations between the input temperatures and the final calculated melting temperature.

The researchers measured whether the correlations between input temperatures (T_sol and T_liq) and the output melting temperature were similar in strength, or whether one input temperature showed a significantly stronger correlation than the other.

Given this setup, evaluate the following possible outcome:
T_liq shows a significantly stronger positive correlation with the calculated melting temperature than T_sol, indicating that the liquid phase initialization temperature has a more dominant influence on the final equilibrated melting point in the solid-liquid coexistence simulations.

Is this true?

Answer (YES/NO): NO